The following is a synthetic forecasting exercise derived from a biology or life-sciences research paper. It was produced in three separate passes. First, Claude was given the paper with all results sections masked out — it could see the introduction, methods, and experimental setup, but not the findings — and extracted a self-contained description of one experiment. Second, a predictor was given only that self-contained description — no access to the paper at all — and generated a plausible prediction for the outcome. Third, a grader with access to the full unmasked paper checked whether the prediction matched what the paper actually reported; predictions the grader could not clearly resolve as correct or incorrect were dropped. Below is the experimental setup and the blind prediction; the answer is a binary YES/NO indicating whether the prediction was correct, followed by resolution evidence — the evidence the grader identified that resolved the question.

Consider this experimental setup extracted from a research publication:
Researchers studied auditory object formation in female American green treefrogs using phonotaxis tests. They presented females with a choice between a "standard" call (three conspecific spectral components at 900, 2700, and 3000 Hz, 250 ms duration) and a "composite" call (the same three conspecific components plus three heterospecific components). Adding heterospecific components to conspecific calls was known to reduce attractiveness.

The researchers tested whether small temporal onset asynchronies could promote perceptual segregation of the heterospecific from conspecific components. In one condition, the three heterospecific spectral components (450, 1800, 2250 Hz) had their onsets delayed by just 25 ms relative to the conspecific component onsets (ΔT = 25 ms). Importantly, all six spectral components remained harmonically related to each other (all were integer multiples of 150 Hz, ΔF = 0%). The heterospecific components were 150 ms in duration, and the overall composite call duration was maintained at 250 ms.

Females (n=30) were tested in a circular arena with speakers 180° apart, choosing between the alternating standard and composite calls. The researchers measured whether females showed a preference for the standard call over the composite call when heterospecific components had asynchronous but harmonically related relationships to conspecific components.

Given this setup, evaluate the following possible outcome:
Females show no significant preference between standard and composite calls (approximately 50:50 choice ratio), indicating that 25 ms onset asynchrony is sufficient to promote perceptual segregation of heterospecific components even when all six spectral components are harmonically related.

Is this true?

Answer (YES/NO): YES